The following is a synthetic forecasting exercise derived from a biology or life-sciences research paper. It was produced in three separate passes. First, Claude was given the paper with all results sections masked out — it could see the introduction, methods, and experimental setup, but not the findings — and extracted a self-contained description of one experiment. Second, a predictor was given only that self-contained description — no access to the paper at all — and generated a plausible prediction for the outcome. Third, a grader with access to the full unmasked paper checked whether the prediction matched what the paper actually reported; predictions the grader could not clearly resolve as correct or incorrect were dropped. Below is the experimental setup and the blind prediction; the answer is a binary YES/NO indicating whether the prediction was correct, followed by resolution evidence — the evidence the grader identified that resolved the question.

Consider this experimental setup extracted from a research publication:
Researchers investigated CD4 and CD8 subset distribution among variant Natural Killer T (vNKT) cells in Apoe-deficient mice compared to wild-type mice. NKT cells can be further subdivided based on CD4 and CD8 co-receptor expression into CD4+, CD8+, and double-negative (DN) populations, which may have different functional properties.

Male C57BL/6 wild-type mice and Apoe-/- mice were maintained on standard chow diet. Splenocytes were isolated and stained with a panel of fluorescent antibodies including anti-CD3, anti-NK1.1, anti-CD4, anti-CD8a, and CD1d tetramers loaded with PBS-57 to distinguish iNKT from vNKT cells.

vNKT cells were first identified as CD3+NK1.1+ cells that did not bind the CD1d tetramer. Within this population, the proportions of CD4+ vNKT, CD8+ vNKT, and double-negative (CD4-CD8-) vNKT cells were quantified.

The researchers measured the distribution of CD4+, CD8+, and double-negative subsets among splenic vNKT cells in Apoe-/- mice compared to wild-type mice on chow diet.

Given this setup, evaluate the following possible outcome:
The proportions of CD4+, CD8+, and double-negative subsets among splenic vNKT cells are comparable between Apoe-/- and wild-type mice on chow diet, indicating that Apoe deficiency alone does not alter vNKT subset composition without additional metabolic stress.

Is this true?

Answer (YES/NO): NO